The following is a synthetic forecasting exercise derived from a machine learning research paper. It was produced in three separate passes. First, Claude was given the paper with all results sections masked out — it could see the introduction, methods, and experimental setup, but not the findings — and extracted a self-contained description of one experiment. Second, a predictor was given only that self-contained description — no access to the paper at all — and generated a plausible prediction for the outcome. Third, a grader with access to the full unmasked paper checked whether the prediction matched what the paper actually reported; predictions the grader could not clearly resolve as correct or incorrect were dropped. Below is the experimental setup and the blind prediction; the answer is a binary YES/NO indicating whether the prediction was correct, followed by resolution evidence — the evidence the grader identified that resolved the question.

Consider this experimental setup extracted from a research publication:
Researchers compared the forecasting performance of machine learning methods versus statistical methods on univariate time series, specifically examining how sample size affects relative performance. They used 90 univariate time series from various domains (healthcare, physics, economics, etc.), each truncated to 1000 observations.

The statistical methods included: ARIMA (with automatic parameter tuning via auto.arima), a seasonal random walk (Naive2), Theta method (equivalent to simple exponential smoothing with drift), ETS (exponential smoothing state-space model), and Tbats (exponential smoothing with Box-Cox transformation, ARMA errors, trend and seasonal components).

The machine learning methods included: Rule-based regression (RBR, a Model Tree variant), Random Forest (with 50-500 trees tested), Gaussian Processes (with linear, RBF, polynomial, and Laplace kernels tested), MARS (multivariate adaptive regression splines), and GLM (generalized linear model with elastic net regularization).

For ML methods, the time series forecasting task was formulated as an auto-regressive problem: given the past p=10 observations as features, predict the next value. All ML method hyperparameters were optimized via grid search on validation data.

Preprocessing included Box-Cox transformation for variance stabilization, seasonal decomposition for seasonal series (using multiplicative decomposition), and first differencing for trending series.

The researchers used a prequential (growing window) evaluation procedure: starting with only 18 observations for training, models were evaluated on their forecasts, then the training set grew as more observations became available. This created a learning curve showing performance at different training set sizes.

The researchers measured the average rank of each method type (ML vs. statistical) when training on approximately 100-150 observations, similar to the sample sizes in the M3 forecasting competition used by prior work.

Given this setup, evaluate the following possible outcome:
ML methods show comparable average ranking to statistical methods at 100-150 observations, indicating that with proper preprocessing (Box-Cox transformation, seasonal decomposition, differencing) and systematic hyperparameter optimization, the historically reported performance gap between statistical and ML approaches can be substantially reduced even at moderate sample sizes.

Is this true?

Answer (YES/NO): NO